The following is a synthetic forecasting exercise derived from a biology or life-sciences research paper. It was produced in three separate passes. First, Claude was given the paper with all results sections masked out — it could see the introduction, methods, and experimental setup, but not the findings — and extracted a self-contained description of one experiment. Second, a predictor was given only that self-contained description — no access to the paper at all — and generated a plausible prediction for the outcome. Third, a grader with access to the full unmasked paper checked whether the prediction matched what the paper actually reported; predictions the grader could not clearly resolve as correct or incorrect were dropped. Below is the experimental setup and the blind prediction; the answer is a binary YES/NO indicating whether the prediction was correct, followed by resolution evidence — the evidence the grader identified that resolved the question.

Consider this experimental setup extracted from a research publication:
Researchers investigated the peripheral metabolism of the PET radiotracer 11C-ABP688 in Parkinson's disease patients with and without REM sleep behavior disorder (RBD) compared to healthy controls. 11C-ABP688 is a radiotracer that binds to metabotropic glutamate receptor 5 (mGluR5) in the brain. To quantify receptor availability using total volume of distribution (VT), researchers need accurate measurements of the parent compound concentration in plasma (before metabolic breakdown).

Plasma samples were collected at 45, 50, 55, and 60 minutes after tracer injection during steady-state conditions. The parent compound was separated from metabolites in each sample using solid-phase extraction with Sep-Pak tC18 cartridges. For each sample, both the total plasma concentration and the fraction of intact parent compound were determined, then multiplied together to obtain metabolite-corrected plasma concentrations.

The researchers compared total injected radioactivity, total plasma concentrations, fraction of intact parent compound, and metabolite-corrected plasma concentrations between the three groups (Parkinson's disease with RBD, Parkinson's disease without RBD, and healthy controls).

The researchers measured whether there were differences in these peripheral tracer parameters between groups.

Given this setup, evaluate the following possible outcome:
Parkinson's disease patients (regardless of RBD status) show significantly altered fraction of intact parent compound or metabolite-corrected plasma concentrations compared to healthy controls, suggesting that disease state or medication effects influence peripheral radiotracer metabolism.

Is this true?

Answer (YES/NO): YES